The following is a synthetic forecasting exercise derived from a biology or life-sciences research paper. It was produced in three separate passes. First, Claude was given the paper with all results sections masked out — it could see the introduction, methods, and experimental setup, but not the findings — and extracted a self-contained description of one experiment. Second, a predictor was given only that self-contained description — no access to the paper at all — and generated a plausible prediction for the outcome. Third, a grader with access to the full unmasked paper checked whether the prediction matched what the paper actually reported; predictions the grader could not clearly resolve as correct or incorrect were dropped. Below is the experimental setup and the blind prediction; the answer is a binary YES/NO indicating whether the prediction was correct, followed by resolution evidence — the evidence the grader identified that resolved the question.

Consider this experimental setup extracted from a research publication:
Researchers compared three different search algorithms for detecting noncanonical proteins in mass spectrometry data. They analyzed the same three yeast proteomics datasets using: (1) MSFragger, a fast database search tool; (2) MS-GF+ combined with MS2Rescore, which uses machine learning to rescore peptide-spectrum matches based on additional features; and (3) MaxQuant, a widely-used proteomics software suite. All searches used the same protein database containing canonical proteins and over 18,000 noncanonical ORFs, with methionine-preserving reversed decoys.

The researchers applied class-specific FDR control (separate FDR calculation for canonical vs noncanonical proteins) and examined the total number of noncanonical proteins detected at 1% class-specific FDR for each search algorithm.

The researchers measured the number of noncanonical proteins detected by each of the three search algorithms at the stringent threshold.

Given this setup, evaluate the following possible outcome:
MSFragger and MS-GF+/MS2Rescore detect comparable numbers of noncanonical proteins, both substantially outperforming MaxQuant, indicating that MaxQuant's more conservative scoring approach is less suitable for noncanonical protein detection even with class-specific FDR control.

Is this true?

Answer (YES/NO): NO